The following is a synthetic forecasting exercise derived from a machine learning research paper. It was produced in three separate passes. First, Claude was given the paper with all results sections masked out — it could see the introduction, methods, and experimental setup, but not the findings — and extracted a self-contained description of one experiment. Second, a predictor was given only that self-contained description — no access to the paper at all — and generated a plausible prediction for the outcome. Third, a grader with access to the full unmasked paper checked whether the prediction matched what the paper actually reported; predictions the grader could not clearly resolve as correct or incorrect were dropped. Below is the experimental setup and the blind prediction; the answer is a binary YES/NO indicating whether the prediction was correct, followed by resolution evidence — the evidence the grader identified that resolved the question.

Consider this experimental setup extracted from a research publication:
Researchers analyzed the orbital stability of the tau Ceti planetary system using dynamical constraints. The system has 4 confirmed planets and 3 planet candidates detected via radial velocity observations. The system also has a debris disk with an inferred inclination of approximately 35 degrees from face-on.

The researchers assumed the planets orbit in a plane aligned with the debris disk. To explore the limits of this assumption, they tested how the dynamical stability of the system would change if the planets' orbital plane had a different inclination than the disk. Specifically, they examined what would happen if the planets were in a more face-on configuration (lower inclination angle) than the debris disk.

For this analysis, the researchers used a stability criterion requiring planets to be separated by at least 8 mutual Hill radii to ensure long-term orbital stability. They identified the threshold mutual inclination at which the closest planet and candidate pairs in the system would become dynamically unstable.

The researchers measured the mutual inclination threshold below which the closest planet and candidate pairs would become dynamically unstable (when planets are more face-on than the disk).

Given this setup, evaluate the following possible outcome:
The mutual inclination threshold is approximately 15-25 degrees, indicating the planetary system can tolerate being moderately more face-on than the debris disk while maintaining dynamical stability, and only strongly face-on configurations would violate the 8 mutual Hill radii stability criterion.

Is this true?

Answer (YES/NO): YES